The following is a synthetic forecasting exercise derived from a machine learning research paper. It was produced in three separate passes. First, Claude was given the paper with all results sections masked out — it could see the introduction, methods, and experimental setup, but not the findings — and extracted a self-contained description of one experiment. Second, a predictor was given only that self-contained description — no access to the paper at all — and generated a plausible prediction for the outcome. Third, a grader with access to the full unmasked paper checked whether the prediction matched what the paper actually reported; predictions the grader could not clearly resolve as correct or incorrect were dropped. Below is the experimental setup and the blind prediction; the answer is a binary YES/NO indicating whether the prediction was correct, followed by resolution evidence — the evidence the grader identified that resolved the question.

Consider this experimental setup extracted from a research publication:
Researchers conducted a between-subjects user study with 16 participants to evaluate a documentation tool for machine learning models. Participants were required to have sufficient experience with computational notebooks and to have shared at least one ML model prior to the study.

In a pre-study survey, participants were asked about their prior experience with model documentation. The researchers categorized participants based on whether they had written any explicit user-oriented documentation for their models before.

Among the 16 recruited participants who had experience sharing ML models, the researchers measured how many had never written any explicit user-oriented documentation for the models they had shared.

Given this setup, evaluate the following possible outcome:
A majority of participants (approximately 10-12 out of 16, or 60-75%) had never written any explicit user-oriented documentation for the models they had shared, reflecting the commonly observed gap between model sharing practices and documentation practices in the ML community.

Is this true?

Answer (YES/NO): NO